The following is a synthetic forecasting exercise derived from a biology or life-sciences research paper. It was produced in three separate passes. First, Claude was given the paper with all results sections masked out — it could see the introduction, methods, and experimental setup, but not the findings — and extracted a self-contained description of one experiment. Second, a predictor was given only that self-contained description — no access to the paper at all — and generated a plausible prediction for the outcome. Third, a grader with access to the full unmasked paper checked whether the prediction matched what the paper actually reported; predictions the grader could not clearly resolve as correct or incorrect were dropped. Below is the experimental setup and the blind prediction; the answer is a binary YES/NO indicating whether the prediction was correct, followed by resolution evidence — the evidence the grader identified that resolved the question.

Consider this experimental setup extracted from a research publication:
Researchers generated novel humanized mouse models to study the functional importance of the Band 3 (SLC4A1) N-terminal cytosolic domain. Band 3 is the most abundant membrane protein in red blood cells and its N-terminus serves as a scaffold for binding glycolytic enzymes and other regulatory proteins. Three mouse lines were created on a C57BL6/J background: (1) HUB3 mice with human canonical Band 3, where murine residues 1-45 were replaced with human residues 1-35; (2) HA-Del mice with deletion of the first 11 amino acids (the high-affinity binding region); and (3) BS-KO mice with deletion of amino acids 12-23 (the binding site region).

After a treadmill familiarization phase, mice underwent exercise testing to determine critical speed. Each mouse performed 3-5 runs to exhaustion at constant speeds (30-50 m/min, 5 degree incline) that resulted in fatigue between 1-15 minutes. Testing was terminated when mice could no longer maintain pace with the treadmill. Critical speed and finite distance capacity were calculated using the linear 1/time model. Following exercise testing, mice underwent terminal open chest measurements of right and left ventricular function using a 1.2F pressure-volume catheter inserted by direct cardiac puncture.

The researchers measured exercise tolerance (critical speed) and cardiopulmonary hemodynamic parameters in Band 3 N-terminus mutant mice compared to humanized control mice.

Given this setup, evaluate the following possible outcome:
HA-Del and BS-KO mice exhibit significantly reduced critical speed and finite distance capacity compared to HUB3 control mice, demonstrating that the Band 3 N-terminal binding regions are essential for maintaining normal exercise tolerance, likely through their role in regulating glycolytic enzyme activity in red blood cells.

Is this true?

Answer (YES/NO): NO